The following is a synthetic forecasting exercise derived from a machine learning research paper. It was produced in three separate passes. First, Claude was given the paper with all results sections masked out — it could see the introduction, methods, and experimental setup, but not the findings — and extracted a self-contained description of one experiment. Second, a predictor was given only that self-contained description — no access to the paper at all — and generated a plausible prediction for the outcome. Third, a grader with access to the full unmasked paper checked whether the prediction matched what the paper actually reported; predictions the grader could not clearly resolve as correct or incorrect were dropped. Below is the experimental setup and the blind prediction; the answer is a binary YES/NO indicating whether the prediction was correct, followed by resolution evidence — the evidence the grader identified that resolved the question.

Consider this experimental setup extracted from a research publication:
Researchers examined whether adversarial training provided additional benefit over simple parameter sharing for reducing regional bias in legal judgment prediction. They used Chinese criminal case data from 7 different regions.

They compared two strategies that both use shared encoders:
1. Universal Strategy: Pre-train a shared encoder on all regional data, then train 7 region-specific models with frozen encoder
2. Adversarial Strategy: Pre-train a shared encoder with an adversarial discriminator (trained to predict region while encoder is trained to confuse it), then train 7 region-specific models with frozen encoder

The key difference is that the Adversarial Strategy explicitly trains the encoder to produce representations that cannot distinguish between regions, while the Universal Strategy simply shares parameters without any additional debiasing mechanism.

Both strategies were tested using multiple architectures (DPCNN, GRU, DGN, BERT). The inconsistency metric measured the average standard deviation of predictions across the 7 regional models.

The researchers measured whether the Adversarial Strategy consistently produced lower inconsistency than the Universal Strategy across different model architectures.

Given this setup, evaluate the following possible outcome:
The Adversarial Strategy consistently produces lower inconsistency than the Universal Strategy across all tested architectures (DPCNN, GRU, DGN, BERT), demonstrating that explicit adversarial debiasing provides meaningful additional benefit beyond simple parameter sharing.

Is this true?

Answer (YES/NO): NO